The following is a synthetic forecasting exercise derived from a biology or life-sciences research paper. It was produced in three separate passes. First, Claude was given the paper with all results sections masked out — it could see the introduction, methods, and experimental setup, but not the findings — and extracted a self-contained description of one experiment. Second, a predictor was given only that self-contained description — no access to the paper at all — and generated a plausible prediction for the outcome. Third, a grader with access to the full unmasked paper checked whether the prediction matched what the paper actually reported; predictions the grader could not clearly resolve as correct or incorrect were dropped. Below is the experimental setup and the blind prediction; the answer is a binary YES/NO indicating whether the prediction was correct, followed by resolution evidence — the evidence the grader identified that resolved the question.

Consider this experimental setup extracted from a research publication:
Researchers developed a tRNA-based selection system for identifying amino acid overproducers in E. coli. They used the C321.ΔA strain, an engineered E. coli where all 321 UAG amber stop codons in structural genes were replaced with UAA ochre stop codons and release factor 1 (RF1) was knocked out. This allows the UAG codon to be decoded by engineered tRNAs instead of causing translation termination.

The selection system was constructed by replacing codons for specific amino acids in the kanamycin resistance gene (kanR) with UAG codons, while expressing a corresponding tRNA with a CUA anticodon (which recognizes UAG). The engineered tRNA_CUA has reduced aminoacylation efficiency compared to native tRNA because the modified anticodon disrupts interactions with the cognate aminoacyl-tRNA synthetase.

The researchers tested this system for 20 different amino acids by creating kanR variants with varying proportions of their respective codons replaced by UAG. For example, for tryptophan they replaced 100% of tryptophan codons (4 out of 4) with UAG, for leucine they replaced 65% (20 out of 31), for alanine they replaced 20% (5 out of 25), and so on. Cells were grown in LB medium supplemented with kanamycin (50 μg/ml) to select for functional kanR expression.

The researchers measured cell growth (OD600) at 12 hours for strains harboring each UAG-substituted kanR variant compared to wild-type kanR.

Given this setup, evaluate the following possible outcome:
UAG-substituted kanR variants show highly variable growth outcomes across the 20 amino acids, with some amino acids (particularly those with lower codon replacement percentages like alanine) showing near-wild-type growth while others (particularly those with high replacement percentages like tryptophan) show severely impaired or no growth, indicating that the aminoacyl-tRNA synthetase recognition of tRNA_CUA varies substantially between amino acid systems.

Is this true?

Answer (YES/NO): NO